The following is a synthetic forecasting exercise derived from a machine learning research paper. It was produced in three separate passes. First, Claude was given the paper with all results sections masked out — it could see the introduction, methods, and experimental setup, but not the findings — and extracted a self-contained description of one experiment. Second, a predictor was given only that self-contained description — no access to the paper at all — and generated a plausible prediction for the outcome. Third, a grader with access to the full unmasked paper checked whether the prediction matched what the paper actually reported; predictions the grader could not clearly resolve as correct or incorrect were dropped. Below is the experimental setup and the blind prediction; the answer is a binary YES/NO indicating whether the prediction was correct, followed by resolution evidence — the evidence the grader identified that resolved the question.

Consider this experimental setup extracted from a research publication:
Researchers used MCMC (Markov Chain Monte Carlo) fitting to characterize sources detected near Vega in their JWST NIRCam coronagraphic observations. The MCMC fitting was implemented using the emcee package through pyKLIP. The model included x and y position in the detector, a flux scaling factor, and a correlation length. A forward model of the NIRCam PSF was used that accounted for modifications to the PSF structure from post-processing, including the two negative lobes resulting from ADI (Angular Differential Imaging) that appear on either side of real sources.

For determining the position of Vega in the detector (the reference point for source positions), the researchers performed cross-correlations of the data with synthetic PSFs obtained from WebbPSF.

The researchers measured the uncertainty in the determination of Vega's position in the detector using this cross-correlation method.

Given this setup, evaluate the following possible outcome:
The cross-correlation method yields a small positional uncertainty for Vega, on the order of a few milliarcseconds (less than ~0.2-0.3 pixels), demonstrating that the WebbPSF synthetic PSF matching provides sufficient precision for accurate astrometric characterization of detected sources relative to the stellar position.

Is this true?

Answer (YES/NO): YES